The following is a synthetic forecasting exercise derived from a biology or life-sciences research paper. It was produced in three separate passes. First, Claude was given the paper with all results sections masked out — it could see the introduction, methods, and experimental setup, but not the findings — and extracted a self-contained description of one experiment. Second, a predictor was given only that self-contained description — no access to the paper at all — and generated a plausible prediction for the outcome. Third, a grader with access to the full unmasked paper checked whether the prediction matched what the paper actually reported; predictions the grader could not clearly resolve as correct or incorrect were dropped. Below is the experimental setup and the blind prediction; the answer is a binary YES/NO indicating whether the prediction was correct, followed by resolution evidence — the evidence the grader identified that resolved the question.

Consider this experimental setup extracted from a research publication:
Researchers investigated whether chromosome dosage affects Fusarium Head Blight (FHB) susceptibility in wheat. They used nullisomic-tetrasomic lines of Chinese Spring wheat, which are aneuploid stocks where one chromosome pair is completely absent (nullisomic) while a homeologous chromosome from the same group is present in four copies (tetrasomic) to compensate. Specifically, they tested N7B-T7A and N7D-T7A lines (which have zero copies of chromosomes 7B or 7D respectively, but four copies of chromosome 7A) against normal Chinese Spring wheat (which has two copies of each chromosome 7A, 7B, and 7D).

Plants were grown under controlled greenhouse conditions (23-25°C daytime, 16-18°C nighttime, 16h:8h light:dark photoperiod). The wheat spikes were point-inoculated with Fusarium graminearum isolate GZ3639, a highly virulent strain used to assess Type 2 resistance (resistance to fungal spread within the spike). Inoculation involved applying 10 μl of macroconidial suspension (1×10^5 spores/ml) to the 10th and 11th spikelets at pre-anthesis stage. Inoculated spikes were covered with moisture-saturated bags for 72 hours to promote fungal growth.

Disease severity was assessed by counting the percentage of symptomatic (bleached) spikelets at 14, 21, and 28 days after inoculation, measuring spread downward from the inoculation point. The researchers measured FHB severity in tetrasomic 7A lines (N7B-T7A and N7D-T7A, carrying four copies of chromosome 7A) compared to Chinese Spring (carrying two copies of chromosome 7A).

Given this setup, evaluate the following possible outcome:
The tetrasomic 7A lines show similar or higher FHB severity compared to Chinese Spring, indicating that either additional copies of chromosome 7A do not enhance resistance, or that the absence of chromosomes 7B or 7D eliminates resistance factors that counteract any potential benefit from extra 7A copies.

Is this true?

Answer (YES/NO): YES